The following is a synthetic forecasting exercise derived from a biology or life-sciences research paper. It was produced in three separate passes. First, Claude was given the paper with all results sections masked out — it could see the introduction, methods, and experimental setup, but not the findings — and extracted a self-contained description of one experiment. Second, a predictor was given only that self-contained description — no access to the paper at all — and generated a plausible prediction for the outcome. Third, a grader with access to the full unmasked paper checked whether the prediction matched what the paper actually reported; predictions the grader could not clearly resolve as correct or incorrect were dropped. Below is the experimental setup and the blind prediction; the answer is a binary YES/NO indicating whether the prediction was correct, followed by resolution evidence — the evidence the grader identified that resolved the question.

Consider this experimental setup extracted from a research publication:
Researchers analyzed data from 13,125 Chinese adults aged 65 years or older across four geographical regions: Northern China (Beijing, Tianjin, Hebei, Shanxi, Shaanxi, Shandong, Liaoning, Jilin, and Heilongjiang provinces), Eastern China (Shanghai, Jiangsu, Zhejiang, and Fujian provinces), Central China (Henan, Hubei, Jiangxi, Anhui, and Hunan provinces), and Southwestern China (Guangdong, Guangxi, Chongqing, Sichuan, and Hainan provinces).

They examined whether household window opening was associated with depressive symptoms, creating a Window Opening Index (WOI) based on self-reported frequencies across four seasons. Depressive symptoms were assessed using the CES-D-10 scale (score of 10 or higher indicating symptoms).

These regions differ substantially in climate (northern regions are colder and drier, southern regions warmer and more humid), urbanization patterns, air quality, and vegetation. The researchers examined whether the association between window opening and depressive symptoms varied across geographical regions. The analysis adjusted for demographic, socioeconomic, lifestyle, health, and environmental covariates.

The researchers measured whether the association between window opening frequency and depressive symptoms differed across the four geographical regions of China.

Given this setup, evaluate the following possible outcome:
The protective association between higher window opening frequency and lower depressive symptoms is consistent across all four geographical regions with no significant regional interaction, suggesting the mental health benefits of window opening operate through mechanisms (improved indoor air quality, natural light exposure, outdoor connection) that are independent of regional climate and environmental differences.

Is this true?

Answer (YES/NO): YES